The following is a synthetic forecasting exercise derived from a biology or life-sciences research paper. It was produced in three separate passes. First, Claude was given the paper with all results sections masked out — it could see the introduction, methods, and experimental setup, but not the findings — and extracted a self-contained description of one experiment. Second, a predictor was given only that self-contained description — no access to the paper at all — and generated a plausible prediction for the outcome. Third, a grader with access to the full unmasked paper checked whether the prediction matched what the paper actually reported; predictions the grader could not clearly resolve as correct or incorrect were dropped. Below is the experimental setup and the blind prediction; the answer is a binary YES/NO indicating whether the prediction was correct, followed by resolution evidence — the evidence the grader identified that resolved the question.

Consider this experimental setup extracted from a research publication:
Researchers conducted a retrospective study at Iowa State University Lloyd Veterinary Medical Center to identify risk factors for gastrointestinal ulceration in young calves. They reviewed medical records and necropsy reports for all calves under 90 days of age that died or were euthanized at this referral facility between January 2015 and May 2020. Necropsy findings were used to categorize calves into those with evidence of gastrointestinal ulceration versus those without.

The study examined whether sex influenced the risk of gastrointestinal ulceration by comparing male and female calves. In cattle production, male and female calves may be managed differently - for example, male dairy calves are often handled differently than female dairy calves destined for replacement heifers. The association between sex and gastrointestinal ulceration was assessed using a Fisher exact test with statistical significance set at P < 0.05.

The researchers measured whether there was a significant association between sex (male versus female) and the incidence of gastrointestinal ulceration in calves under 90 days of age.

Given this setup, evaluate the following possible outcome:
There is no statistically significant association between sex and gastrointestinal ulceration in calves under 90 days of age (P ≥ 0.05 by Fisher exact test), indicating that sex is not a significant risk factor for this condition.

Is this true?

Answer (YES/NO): YES